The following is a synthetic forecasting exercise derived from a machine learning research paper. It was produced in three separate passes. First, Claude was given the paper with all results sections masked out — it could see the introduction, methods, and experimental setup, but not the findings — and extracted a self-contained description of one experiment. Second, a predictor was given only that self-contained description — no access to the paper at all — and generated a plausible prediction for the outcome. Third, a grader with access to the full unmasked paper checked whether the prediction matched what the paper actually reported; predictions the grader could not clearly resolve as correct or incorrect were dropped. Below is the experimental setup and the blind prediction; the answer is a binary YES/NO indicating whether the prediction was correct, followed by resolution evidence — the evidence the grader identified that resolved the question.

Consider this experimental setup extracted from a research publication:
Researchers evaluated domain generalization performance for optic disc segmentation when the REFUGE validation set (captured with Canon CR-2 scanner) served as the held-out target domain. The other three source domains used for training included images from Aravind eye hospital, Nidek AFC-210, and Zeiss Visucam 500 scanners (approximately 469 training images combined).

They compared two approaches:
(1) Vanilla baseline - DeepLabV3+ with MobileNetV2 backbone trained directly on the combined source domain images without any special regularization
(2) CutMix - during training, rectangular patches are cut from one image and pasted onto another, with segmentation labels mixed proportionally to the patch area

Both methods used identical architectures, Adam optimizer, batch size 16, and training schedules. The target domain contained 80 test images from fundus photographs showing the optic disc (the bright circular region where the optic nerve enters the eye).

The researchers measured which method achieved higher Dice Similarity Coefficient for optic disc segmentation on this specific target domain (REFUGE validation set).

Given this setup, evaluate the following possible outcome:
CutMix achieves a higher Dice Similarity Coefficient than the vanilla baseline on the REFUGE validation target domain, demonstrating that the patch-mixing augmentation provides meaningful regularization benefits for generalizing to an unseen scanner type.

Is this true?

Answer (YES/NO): NO